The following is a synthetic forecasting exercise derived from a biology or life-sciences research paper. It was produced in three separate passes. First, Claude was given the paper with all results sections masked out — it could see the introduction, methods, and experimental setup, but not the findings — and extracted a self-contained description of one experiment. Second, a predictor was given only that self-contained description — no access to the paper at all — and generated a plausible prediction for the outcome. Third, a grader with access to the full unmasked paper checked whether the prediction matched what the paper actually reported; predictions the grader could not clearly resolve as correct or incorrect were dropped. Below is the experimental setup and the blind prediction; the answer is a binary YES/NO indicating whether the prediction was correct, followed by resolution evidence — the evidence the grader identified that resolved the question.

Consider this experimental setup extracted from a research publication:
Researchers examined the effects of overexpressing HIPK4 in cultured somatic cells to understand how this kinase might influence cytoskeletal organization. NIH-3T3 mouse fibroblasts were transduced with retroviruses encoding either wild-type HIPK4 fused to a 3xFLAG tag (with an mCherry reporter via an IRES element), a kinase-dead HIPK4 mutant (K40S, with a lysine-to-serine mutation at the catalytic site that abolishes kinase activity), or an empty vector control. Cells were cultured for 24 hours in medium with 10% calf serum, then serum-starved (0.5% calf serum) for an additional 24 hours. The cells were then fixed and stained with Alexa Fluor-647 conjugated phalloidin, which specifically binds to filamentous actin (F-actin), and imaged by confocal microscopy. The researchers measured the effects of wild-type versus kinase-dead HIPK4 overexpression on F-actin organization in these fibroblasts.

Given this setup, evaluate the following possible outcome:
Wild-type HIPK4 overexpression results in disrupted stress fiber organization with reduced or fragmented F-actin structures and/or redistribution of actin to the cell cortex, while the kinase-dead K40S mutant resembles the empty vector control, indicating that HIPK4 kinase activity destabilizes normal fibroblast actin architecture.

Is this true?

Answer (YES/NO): YES